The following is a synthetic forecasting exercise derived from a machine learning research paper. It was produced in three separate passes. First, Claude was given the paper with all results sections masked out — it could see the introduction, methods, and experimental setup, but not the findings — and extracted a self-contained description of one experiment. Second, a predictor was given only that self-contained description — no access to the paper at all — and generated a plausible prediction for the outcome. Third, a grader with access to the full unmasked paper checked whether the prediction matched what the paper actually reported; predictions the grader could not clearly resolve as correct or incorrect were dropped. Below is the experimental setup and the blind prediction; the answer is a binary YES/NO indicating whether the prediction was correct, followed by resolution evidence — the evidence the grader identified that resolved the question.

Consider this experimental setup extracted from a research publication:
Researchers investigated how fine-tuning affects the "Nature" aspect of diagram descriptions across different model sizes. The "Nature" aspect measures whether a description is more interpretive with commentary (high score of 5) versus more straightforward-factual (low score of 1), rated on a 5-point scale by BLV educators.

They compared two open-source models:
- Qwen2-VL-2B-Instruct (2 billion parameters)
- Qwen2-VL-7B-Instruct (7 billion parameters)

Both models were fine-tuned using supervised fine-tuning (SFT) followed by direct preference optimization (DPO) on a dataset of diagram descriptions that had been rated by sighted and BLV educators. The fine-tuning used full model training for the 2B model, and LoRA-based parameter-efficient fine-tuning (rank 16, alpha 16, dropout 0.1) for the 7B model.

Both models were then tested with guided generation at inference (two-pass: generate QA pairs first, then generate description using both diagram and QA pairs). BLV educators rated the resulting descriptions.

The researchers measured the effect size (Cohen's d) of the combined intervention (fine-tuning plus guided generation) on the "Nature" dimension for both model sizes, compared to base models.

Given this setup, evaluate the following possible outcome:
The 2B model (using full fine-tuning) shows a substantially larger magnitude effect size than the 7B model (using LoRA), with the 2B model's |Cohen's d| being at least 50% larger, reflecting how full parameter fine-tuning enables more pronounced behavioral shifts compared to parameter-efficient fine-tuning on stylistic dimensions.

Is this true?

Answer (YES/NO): NO